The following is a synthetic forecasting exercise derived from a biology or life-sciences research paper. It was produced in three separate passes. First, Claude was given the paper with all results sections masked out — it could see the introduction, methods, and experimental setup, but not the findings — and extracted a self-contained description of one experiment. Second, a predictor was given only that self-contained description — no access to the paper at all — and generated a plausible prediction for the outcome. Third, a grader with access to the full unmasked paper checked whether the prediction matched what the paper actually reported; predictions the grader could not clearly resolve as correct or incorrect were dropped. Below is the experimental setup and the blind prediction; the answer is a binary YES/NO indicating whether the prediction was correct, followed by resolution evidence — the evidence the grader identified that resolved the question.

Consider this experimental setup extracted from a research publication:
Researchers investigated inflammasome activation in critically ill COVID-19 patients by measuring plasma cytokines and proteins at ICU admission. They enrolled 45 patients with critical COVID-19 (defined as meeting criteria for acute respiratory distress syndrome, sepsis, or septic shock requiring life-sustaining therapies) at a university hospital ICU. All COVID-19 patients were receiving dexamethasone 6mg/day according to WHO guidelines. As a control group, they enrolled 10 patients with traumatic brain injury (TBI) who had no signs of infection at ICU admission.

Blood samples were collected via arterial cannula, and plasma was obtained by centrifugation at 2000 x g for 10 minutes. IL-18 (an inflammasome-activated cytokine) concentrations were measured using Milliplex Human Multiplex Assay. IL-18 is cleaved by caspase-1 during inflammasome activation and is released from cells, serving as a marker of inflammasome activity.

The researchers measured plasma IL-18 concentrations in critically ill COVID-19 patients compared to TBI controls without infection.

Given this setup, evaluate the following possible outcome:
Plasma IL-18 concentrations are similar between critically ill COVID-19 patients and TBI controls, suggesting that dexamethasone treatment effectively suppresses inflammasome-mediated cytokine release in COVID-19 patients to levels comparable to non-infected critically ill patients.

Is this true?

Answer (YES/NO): NO